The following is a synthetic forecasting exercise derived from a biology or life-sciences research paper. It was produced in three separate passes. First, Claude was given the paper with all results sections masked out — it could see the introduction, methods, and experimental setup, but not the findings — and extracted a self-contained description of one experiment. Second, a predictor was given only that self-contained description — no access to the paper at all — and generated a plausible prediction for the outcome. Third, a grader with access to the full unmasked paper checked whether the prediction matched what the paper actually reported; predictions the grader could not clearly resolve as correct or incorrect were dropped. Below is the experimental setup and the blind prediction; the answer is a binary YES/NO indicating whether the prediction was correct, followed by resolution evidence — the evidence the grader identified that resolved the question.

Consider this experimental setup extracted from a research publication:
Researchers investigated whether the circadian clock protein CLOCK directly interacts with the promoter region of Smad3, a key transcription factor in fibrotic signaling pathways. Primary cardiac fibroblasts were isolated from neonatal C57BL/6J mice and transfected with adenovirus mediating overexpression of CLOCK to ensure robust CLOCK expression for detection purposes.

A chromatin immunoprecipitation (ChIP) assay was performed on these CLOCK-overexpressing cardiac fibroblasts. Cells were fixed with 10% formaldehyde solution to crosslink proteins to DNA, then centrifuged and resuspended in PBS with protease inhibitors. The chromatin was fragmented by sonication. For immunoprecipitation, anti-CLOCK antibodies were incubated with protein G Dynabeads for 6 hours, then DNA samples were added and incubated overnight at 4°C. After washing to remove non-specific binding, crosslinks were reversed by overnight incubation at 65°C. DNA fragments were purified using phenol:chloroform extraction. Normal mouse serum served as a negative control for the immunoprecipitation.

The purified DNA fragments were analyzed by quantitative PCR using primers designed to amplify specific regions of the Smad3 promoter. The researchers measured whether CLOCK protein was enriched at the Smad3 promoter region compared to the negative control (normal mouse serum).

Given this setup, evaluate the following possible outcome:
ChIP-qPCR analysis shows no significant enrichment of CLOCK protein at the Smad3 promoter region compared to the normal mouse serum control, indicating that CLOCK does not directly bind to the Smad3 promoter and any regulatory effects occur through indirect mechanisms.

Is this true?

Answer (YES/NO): NO